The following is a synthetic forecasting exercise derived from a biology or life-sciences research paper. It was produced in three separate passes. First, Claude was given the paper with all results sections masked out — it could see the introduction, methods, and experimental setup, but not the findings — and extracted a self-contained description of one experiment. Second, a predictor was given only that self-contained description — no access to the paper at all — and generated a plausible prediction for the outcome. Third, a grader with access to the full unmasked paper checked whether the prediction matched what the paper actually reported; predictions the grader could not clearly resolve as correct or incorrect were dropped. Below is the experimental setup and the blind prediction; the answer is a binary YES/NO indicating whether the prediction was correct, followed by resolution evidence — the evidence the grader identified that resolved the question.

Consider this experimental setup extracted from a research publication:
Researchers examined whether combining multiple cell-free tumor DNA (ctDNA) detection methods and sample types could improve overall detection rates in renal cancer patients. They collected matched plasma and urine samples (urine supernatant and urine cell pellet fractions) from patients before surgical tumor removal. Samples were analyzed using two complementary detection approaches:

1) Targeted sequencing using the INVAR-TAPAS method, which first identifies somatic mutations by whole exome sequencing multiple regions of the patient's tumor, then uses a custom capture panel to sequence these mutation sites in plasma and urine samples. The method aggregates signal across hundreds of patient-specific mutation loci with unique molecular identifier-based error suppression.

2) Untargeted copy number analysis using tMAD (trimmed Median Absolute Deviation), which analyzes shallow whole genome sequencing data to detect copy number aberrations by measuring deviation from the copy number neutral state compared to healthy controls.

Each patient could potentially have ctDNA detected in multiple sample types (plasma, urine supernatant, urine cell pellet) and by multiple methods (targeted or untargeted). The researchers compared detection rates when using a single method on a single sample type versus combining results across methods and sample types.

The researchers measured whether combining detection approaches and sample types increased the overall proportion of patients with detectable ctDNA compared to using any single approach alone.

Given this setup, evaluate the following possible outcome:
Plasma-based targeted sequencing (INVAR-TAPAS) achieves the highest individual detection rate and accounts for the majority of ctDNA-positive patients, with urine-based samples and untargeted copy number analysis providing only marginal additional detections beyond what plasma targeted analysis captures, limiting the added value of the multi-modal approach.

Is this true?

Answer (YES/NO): NO